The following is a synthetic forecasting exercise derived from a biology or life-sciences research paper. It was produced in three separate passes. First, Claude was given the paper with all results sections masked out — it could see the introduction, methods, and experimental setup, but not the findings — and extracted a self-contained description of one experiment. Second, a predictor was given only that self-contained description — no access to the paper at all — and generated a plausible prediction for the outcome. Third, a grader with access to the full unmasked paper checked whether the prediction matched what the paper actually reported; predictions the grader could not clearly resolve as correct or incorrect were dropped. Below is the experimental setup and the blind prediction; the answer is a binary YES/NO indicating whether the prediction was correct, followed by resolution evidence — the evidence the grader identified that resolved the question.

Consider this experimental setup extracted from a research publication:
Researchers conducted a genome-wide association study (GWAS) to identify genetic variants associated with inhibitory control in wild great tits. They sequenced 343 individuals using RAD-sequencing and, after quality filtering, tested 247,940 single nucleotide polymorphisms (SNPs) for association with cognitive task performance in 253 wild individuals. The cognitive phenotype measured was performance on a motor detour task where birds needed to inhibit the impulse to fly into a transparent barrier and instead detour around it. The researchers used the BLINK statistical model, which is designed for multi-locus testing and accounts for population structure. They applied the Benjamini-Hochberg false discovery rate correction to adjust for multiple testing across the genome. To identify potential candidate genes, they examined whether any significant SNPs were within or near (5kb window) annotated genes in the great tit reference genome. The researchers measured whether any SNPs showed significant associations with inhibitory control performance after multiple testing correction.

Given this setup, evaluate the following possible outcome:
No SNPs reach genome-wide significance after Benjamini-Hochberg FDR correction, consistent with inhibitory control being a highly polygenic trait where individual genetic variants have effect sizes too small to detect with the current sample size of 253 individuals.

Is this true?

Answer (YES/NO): NO